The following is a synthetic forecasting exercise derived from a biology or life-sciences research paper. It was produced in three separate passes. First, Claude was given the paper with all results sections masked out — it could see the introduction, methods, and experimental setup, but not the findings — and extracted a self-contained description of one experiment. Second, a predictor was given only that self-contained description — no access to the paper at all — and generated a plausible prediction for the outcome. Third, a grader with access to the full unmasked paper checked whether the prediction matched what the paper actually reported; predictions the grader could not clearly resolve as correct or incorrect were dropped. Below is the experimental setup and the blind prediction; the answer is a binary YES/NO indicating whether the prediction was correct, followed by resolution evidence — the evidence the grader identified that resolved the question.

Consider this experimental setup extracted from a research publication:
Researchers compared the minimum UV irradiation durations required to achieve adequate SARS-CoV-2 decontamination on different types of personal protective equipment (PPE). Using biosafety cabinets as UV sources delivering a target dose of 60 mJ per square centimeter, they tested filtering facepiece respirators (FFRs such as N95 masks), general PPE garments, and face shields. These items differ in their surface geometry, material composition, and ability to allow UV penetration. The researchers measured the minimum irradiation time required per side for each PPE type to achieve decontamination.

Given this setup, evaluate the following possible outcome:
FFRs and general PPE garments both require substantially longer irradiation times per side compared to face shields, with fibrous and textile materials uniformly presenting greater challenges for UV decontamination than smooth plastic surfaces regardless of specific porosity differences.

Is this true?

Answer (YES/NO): NO